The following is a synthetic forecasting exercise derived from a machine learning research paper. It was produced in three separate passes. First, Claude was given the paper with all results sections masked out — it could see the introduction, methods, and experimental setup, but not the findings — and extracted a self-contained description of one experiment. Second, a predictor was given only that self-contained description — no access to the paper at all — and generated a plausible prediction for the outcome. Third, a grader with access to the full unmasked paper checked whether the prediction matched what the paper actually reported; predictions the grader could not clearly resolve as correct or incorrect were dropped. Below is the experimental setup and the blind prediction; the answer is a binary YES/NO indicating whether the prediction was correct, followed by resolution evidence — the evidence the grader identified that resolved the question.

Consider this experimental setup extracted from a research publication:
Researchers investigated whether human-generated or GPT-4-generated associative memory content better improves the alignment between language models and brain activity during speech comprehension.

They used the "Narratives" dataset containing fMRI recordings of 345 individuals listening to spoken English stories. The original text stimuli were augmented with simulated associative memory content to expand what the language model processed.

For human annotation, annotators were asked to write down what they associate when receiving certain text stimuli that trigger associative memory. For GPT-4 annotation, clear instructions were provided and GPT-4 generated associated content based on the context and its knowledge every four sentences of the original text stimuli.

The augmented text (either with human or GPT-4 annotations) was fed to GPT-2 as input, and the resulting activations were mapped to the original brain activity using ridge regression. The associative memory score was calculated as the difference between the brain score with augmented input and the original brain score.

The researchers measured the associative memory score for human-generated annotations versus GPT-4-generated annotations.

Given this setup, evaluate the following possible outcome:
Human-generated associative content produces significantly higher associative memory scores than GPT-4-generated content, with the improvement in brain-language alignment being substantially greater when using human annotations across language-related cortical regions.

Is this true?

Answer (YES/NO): YES